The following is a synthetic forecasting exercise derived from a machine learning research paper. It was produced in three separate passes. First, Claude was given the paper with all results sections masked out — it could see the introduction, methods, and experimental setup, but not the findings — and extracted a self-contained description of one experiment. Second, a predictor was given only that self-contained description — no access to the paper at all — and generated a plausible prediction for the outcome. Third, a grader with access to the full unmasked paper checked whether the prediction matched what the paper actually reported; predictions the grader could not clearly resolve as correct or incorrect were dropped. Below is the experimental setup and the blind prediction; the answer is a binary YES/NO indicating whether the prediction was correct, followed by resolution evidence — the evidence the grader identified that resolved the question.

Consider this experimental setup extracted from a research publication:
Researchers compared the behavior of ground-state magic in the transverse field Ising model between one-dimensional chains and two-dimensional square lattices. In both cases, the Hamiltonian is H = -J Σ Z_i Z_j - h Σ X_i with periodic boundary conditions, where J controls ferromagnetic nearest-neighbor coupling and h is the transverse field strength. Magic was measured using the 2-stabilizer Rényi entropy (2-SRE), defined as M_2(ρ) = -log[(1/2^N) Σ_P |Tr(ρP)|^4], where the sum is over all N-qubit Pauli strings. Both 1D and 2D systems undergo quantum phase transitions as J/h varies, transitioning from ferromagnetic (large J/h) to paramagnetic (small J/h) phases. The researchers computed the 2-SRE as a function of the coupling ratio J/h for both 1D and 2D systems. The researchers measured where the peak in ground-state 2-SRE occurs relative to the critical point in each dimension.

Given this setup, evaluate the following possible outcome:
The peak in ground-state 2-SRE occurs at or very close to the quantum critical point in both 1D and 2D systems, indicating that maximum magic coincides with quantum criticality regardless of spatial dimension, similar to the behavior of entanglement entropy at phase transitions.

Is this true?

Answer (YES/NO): NO